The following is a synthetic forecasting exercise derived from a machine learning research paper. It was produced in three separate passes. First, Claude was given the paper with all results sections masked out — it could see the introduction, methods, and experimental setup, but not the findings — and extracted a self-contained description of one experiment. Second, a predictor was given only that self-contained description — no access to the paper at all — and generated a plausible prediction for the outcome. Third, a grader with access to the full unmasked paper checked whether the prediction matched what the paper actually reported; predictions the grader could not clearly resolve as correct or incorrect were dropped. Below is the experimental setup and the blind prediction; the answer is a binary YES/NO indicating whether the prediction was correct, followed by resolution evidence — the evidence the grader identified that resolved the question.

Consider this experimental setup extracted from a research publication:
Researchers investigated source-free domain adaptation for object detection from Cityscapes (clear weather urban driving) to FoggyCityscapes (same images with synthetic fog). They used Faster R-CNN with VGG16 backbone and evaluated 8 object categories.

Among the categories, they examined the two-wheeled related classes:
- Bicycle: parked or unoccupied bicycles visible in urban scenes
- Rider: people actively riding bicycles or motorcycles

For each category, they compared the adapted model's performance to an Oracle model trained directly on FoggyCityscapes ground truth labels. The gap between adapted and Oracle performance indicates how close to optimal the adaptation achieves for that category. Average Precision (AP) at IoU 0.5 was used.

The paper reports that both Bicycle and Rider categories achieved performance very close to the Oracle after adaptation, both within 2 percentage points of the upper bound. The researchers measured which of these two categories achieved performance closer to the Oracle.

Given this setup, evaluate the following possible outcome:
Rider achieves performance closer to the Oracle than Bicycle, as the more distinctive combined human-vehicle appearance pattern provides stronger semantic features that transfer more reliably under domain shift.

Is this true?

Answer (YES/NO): NO